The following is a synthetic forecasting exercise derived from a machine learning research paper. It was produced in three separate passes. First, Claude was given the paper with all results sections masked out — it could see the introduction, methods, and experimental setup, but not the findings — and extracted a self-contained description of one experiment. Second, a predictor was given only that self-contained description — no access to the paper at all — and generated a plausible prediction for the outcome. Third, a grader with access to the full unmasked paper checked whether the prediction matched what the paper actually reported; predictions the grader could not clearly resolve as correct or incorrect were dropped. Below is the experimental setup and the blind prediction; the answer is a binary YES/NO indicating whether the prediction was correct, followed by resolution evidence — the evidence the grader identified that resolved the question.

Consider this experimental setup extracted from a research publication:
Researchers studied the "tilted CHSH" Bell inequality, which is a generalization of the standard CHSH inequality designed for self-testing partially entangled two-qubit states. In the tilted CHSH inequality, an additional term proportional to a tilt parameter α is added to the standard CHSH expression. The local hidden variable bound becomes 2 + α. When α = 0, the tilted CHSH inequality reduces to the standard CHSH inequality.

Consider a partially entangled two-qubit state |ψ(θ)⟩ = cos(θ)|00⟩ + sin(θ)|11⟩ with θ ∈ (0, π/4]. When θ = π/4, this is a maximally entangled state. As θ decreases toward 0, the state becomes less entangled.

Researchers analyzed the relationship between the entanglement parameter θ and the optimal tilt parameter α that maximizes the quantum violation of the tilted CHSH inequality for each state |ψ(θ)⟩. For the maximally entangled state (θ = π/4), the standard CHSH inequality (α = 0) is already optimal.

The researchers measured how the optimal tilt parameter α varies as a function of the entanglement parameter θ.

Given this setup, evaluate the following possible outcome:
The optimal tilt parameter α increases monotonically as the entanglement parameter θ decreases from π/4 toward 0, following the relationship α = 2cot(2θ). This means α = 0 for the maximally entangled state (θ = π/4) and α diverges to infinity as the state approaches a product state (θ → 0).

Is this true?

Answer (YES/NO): NO